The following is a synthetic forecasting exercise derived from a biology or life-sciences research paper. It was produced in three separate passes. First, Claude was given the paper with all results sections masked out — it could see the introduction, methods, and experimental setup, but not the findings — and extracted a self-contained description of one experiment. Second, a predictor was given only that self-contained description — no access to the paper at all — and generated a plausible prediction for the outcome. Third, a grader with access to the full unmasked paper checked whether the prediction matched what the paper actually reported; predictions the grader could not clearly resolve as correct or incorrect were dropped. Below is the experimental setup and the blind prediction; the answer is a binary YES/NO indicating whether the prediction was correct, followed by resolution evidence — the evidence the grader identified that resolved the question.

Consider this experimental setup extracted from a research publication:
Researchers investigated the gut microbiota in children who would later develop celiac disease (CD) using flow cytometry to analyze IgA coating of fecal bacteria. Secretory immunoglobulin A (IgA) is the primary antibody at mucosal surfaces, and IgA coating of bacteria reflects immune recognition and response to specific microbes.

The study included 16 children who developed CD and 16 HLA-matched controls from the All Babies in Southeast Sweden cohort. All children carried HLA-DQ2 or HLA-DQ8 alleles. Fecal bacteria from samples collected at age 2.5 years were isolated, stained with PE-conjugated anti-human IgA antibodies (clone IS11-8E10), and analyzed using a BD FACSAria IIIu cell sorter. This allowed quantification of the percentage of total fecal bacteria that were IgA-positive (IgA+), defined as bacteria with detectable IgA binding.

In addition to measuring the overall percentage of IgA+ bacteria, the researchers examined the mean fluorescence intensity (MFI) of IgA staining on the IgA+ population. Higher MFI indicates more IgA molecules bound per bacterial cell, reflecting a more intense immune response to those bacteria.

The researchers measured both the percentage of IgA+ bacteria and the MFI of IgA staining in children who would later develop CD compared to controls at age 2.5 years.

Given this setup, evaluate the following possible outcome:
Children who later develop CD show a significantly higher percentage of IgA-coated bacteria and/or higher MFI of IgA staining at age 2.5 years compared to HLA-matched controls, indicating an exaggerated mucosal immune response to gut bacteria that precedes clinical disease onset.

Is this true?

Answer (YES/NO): NO